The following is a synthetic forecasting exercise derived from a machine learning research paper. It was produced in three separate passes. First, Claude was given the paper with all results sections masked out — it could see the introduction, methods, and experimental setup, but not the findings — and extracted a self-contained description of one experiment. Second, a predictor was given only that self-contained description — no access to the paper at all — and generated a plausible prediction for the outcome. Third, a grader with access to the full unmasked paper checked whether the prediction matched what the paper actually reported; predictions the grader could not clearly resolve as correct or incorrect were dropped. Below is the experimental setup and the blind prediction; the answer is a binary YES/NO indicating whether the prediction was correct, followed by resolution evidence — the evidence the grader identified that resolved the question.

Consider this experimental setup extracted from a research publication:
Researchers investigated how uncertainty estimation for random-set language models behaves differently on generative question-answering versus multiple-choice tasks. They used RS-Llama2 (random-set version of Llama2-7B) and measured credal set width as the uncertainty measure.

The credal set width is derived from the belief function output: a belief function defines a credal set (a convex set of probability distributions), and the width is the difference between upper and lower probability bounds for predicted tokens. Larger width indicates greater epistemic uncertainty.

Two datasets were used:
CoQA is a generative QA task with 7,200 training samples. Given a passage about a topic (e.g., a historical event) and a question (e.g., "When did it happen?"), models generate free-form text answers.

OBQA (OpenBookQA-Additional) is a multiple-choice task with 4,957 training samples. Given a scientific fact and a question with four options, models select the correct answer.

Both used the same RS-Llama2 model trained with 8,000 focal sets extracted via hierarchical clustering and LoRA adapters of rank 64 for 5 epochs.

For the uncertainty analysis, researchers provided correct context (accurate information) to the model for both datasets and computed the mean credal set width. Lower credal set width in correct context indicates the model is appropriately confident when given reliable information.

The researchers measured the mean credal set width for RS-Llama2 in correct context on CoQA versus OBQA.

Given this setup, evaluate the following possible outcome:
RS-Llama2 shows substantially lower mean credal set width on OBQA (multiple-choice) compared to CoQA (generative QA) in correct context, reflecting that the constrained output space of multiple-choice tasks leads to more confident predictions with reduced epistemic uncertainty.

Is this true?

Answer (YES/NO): YES